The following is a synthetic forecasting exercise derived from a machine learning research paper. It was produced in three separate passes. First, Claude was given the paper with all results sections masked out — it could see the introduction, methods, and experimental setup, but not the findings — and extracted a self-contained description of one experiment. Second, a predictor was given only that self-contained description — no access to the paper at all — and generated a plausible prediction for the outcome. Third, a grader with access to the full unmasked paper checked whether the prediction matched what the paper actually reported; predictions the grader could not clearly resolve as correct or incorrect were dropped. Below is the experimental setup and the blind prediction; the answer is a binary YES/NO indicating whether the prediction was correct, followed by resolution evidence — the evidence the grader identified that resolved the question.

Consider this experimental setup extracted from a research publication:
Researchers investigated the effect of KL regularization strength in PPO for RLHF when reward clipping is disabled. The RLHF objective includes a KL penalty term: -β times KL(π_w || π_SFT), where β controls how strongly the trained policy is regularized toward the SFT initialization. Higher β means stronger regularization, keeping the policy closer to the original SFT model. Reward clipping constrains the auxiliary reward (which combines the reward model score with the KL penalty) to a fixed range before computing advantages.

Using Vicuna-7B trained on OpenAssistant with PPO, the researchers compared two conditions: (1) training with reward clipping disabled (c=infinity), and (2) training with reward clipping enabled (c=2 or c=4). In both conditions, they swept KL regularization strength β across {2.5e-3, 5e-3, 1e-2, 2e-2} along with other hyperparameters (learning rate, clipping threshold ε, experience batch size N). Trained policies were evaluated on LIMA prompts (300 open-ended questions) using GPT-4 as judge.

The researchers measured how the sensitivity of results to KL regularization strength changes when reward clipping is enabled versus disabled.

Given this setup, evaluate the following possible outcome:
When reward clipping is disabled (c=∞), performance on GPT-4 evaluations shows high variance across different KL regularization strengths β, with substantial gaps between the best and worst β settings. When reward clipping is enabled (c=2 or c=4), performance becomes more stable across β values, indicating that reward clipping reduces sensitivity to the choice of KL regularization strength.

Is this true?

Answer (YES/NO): YES